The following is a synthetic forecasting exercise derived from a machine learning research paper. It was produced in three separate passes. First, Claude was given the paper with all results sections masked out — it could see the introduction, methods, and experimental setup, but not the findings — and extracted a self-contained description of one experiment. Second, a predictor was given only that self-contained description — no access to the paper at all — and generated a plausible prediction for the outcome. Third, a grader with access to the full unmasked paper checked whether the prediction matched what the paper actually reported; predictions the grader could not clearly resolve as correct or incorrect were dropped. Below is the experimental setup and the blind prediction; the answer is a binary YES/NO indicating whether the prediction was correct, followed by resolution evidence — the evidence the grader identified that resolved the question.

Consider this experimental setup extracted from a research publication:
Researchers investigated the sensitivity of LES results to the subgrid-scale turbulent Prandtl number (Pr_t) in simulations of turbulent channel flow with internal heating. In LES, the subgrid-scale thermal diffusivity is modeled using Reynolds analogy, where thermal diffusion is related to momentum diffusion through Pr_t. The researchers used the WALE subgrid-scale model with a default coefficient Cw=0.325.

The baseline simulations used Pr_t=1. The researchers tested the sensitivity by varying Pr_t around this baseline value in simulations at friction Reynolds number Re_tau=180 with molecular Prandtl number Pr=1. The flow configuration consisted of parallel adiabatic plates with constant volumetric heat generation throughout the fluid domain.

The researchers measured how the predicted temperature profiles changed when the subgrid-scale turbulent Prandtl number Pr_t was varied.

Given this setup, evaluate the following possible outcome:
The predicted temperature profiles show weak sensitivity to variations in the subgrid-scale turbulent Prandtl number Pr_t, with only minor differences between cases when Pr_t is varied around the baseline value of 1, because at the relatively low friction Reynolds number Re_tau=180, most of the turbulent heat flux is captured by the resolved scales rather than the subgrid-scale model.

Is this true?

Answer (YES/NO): YES